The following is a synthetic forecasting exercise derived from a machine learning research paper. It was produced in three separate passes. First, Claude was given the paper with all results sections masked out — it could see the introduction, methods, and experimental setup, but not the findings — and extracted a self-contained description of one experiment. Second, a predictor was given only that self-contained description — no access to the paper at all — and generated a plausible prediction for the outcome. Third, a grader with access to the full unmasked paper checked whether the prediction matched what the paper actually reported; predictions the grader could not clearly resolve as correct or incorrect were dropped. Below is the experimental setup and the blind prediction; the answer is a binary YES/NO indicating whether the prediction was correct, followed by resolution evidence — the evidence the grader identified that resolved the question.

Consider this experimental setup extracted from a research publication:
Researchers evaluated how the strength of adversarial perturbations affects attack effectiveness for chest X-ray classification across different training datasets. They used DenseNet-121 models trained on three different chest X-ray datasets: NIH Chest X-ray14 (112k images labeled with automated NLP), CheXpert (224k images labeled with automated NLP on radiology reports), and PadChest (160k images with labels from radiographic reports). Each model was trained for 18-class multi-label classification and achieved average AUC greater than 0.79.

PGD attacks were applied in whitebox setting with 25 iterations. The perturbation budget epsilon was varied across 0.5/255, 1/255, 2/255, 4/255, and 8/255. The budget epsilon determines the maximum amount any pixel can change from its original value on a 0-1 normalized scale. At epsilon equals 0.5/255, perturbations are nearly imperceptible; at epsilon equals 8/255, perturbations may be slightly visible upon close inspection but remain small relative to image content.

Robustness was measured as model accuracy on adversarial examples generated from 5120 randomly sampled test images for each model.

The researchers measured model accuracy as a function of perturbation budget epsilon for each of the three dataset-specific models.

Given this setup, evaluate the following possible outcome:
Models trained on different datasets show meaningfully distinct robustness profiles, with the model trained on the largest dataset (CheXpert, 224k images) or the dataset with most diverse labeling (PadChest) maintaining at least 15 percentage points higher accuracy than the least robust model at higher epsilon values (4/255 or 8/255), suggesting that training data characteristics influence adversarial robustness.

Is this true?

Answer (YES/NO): NO